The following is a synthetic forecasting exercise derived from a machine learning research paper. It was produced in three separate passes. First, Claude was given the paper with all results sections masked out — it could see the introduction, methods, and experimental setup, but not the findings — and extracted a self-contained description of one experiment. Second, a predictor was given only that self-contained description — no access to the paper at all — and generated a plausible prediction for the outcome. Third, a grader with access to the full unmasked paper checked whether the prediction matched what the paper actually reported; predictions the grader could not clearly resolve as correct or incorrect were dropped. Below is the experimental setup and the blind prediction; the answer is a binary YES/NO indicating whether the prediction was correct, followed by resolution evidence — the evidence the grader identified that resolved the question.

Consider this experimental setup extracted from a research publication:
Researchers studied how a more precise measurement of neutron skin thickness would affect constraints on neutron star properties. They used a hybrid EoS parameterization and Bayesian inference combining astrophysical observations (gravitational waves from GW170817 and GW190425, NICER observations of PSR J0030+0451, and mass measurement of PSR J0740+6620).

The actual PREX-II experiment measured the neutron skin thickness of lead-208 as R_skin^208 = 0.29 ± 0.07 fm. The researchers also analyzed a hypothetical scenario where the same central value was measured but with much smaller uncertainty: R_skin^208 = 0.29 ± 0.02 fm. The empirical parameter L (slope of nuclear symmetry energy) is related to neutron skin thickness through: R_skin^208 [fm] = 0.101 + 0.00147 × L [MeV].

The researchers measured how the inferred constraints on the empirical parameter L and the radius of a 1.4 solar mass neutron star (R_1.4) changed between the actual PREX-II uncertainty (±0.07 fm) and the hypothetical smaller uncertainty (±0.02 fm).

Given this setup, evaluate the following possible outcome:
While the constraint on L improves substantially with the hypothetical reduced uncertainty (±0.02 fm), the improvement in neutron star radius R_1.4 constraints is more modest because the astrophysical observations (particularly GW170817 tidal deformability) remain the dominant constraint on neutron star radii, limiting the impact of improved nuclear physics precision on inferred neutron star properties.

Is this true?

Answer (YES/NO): NO